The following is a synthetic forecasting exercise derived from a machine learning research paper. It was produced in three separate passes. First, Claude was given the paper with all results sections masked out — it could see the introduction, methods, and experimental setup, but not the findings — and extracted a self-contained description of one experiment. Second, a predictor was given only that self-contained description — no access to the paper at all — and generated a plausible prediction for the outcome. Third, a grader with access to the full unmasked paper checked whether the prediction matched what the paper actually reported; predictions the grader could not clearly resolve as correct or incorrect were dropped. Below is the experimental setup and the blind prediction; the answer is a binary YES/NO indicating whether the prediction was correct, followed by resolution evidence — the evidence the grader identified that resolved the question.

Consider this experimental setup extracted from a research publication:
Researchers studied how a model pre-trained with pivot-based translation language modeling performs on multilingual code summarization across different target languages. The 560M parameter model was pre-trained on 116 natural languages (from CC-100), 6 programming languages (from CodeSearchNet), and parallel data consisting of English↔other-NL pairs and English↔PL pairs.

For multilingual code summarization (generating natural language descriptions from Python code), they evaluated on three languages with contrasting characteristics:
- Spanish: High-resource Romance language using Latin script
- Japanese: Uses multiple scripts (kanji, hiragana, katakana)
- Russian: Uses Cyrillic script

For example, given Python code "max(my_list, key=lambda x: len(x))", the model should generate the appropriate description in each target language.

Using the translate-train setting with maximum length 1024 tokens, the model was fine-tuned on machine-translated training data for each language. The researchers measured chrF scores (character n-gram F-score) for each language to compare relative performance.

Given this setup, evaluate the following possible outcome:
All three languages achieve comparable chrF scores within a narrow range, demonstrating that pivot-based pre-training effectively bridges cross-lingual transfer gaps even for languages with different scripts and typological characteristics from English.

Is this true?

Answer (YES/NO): NO